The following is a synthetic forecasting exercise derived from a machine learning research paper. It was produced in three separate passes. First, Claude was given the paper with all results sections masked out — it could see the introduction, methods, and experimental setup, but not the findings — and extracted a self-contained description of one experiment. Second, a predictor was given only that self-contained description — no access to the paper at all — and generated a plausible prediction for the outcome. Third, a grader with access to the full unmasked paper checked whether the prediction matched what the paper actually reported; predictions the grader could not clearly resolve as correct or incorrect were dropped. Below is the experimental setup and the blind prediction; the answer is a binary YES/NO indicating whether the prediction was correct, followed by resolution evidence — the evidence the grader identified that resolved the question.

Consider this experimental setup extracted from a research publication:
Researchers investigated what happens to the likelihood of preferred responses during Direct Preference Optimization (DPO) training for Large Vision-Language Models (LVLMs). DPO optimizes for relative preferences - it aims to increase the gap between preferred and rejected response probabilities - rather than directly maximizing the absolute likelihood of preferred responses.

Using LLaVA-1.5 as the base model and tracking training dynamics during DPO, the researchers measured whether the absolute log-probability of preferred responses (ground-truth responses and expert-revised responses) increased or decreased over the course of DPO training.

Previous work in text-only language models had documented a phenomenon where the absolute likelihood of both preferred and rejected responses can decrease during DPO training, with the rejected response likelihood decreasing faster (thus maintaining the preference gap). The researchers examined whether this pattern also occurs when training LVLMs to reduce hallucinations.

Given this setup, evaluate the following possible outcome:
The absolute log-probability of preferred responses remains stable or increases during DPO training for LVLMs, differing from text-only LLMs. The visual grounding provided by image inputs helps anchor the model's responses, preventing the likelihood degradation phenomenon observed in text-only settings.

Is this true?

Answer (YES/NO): NO